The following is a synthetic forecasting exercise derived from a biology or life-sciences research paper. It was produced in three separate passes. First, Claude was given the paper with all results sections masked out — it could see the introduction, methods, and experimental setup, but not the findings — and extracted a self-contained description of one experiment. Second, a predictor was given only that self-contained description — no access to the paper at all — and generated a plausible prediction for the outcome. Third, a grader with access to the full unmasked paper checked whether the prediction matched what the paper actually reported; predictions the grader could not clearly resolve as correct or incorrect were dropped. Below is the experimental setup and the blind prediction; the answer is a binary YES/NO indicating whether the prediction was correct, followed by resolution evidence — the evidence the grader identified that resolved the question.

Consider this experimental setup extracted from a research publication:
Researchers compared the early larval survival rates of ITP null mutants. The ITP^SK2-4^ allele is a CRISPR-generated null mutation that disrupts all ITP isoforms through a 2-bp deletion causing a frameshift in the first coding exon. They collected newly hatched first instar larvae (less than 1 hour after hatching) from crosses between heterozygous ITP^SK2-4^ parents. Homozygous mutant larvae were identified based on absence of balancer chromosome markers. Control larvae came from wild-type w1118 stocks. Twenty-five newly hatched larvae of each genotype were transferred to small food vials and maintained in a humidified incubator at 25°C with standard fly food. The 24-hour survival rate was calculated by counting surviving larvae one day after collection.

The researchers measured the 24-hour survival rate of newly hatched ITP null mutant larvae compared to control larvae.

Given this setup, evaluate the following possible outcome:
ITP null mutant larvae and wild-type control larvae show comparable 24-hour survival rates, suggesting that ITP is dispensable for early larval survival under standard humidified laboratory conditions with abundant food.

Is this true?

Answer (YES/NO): NO